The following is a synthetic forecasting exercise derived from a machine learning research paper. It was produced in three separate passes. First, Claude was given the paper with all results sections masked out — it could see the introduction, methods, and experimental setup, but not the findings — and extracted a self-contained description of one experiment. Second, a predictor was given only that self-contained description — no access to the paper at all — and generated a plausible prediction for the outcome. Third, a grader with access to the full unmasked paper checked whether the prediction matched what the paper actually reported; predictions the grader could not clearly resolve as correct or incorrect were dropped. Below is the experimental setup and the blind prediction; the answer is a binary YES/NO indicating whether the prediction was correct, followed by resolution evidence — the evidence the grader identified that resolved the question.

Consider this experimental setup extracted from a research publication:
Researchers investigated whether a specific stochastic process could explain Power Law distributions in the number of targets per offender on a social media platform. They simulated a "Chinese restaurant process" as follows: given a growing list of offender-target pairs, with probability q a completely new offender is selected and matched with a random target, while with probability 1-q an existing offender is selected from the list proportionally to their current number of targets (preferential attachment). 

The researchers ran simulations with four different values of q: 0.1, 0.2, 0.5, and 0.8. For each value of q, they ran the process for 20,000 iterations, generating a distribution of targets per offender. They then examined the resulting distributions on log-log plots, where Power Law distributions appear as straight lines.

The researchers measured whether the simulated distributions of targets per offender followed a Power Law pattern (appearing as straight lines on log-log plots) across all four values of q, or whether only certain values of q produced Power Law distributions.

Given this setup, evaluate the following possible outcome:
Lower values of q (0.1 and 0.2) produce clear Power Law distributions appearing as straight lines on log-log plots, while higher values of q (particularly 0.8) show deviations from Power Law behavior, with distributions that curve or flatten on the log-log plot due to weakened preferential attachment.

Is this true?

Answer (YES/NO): NO